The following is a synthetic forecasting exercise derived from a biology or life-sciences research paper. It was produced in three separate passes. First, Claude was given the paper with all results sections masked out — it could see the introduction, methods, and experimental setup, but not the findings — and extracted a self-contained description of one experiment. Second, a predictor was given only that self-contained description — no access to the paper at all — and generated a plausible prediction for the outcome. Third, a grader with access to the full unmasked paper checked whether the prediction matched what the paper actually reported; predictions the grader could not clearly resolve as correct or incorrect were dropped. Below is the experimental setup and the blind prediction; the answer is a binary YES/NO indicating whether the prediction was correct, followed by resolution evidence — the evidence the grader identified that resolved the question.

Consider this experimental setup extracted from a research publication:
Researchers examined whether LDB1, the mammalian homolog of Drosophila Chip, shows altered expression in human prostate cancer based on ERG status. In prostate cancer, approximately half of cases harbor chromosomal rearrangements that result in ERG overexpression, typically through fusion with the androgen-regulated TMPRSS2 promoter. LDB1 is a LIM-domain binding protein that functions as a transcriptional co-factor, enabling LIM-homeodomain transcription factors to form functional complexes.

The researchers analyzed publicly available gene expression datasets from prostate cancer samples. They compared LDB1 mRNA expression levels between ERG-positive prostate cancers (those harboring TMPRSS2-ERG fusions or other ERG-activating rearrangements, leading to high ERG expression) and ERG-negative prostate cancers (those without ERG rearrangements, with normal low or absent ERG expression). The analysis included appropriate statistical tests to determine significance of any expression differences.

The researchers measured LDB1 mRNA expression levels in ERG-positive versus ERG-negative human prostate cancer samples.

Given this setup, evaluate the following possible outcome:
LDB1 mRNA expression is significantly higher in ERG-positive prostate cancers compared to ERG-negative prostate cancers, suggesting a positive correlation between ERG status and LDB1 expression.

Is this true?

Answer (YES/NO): NO